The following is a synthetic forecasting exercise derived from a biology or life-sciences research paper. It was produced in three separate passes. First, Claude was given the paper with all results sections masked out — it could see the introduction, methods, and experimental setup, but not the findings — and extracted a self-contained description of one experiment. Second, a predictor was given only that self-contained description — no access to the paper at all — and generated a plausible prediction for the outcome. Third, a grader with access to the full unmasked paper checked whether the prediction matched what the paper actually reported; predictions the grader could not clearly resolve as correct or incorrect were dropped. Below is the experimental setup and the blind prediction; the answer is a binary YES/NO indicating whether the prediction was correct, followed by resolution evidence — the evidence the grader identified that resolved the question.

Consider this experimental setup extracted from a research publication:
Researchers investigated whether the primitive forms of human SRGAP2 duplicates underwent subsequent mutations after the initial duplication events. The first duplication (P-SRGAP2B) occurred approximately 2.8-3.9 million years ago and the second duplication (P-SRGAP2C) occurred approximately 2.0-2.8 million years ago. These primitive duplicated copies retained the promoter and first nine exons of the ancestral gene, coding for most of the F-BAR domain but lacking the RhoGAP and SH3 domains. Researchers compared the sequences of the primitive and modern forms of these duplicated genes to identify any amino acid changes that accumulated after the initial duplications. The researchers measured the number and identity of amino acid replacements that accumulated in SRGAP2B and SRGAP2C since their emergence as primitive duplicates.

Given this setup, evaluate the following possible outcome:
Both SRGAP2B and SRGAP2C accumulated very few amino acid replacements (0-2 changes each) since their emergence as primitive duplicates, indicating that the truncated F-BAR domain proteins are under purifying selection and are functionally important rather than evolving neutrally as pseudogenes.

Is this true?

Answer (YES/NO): NO